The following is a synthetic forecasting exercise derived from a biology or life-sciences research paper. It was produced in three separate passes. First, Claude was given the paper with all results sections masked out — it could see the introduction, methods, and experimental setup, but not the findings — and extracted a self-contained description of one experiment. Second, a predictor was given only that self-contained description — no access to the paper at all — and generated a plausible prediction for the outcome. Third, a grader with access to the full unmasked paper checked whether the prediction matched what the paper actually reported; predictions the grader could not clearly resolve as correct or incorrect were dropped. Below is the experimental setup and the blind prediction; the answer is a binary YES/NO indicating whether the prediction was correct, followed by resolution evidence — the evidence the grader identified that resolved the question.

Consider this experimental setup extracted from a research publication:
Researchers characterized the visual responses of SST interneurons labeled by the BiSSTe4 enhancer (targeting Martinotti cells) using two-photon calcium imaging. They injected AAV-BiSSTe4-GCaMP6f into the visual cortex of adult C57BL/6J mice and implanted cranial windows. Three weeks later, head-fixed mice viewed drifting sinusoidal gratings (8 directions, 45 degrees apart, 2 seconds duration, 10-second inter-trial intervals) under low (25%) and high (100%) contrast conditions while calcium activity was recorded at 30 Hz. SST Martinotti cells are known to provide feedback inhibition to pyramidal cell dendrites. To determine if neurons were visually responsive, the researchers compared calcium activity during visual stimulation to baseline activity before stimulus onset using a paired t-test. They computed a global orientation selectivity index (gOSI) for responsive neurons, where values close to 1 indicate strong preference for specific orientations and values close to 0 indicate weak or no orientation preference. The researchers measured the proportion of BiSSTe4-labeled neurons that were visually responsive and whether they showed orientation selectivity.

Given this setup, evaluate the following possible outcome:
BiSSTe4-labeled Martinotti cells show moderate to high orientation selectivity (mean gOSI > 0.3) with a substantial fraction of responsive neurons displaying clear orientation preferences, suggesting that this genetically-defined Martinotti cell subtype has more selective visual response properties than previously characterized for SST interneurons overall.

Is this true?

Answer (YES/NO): NO